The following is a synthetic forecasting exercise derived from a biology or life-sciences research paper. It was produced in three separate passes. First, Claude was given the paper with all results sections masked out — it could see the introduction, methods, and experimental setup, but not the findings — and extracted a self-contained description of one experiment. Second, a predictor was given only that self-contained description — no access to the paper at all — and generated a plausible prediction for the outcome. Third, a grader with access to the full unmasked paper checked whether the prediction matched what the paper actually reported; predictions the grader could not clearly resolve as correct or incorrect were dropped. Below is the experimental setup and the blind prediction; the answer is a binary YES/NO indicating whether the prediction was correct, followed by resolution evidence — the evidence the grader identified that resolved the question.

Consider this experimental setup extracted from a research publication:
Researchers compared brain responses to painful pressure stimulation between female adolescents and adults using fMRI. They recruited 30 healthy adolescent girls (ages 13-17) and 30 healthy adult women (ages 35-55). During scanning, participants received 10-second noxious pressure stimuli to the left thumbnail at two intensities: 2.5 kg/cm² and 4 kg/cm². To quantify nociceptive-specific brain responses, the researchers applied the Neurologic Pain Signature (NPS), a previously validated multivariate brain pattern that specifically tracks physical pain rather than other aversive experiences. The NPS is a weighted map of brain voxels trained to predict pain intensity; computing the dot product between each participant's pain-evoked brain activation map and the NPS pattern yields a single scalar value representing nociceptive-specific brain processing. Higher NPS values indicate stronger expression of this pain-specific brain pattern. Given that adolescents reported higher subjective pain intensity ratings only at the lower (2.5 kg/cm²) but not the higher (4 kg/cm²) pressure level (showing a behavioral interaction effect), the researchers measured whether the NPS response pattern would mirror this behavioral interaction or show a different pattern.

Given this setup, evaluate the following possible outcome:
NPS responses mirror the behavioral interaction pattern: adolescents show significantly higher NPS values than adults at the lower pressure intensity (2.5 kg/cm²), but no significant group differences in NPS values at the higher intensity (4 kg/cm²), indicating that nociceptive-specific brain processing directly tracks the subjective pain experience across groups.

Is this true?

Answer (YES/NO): NO